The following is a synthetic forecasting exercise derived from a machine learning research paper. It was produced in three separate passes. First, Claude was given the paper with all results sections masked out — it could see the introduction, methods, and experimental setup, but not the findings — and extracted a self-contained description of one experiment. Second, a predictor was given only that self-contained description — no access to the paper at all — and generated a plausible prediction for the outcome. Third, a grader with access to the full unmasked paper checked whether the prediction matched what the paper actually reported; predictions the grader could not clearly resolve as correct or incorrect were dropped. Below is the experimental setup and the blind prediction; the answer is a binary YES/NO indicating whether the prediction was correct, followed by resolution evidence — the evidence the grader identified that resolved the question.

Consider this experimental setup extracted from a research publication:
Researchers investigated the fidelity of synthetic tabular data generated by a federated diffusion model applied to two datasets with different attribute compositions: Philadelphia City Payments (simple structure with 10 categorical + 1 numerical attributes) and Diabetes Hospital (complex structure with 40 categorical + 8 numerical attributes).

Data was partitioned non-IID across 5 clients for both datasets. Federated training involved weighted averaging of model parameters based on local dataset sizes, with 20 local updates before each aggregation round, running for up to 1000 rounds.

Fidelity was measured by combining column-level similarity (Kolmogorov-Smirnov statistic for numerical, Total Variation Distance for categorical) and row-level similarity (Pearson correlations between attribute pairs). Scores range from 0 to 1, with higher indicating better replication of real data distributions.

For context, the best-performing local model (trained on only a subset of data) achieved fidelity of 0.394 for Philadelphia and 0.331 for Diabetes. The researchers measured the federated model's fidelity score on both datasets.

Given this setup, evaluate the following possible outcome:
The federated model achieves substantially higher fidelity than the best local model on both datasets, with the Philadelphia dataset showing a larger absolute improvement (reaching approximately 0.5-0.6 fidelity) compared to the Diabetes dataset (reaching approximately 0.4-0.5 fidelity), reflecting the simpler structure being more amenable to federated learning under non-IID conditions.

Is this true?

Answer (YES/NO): NO